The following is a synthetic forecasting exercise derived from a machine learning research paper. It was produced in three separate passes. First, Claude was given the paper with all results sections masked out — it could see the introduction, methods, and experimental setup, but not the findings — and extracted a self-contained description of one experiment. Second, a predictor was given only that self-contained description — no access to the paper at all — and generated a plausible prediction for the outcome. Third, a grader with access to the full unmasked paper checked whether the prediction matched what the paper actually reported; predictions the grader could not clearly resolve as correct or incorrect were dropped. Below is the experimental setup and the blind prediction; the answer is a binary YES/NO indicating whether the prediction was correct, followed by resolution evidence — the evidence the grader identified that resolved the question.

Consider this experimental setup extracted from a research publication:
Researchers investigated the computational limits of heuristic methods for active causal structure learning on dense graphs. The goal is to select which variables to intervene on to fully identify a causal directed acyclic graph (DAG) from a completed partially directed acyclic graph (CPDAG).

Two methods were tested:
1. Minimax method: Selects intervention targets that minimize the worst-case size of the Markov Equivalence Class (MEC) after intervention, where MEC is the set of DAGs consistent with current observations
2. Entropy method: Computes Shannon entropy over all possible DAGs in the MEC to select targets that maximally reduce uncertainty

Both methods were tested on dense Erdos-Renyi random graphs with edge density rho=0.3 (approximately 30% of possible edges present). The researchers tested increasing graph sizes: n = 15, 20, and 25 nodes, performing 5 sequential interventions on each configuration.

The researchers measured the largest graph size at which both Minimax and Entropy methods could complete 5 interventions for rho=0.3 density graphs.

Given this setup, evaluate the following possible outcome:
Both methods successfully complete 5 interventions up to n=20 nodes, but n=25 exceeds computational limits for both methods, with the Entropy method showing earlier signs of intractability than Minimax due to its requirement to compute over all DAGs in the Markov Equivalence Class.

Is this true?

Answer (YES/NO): NO